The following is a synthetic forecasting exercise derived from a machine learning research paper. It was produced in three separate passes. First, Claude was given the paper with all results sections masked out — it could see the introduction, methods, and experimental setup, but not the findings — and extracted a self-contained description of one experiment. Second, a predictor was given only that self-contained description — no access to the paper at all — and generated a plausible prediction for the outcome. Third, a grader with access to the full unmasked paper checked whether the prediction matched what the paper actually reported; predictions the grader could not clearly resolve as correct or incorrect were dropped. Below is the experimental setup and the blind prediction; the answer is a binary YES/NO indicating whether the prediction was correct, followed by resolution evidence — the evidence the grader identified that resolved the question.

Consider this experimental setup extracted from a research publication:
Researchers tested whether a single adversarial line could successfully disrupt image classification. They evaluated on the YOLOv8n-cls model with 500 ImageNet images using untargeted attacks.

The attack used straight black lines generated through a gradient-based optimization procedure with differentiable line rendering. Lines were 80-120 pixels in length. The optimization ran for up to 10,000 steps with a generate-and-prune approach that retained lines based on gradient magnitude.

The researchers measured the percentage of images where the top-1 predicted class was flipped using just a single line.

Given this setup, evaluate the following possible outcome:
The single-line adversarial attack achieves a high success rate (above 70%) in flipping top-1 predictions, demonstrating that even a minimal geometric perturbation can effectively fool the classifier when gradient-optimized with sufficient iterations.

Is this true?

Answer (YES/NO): NO